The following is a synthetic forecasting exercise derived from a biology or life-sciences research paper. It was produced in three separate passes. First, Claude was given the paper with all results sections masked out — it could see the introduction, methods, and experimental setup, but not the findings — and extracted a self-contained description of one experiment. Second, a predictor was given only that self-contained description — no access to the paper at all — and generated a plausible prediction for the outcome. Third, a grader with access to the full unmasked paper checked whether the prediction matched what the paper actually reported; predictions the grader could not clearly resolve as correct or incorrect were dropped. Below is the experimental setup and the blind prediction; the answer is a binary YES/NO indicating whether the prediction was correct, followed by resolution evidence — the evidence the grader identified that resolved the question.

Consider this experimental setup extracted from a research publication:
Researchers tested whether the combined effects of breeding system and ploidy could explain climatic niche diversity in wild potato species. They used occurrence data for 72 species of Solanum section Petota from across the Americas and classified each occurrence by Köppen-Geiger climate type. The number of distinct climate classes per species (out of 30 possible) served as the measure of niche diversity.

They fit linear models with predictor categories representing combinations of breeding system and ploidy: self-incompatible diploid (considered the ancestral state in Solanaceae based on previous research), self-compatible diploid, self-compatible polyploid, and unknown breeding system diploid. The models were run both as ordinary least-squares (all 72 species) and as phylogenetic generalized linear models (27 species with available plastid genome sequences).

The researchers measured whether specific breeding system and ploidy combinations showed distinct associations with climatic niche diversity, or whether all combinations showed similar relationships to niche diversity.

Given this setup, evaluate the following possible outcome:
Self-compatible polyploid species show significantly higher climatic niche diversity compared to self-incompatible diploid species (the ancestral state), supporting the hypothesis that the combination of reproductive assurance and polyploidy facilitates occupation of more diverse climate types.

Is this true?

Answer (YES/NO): NO